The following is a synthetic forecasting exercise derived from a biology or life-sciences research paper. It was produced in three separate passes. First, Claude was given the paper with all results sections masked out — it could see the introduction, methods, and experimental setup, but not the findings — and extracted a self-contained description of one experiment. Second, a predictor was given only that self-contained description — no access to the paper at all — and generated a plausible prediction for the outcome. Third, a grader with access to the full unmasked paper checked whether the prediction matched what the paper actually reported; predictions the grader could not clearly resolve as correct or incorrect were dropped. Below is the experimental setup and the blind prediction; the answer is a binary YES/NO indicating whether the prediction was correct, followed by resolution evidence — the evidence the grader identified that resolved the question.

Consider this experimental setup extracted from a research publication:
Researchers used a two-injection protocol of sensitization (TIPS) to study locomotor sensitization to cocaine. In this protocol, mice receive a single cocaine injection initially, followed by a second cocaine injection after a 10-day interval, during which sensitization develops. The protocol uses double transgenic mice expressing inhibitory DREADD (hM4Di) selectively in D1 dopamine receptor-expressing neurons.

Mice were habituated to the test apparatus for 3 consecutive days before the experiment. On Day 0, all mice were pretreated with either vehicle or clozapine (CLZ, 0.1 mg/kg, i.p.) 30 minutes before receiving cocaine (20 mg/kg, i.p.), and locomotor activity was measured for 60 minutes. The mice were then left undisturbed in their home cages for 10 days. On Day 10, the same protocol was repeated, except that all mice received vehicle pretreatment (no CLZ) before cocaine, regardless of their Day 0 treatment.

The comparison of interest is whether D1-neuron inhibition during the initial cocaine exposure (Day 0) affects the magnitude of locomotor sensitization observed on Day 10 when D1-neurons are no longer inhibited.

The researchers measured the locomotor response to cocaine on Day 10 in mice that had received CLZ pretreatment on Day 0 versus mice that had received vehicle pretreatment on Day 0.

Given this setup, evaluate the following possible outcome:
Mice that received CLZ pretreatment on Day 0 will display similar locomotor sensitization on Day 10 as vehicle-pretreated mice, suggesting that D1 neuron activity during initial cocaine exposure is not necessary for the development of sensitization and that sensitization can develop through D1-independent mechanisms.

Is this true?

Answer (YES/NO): NO